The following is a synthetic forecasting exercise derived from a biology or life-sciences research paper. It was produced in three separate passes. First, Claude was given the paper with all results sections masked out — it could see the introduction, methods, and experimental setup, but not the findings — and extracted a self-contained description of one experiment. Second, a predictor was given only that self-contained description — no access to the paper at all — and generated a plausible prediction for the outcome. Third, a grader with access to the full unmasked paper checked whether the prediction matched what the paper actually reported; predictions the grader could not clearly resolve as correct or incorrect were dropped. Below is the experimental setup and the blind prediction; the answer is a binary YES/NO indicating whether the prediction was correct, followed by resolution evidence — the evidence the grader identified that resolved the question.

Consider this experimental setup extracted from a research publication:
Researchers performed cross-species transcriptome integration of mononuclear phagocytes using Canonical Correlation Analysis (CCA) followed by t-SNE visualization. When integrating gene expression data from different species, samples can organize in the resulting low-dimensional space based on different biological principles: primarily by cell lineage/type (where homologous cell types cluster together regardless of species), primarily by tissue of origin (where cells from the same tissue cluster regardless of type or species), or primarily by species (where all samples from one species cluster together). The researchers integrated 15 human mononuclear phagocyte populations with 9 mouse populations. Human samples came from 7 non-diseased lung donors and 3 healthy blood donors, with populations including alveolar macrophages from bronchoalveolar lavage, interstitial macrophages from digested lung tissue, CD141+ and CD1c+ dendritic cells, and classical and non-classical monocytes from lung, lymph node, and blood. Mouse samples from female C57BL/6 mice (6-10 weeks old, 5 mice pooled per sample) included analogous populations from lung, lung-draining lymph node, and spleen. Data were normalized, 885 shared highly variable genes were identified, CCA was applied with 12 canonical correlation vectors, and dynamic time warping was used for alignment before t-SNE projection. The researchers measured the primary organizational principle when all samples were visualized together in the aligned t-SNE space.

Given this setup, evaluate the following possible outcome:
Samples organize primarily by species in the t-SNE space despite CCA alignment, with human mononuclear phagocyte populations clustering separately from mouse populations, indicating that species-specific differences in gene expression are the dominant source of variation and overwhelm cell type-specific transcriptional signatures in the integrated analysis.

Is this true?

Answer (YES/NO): NO